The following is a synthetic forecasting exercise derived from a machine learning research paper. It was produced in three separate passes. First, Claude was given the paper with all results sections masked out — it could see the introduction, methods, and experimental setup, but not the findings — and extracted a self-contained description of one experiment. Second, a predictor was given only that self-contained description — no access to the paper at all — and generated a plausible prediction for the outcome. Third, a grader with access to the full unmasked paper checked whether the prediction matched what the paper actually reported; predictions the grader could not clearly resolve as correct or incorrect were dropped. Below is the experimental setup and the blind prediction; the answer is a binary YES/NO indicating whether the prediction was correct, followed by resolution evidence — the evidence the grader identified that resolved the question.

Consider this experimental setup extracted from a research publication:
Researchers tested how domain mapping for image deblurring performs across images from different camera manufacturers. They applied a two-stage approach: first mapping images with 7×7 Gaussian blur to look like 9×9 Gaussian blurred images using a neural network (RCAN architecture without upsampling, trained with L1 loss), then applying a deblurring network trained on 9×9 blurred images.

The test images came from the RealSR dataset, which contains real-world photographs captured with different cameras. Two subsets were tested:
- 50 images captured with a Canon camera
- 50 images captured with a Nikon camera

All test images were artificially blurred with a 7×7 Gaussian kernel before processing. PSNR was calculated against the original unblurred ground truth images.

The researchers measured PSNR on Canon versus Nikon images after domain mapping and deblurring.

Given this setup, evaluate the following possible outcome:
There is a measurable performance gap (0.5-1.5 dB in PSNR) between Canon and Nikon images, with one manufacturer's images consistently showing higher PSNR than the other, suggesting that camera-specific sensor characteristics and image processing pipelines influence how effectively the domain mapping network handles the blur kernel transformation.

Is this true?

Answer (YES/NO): NO